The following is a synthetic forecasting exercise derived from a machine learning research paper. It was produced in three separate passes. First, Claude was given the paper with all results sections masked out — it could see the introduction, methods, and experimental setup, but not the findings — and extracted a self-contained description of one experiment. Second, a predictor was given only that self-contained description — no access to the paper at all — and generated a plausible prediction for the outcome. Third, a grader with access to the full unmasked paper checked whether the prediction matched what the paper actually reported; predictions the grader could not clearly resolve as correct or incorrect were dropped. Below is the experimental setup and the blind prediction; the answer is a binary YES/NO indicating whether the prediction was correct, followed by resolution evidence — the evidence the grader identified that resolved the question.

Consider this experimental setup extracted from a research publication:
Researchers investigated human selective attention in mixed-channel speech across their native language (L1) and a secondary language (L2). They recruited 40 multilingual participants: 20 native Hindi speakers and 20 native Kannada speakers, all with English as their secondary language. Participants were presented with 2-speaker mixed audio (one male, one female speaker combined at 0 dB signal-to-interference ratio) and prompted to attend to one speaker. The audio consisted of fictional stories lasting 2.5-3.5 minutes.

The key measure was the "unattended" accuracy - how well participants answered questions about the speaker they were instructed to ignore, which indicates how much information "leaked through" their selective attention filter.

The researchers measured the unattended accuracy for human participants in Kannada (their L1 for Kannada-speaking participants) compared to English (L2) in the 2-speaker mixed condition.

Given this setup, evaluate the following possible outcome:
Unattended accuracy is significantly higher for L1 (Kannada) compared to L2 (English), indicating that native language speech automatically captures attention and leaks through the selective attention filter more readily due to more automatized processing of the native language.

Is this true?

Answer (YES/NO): NO